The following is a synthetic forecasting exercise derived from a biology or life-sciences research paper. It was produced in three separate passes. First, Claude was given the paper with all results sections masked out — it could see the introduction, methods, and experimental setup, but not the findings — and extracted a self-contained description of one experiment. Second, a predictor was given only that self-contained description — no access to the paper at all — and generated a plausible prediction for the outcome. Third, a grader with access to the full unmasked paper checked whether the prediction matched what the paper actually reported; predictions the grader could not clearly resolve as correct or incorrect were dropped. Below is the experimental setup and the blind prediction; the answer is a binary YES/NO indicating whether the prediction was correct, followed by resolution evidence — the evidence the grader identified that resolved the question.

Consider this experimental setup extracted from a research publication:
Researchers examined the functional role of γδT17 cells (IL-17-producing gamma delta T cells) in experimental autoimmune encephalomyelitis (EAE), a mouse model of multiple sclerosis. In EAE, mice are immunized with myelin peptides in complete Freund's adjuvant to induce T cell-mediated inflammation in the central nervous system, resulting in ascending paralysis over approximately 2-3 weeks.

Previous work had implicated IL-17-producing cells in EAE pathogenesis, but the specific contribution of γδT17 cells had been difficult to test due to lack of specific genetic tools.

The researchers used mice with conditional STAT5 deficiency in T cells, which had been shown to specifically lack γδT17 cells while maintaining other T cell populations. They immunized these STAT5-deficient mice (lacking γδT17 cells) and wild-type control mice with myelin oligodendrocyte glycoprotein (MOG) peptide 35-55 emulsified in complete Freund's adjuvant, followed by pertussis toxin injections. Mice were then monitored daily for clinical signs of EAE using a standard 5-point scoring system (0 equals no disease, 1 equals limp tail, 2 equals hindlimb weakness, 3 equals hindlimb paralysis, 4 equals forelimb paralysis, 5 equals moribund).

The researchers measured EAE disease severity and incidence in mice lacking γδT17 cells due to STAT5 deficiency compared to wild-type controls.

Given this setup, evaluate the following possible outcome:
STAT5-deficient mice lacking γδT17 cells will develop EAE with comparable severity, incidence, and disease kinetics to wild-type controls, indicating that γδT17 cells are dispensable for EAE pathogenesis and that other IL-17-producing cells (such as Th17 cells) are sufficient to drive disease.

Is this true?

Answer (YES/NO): NO